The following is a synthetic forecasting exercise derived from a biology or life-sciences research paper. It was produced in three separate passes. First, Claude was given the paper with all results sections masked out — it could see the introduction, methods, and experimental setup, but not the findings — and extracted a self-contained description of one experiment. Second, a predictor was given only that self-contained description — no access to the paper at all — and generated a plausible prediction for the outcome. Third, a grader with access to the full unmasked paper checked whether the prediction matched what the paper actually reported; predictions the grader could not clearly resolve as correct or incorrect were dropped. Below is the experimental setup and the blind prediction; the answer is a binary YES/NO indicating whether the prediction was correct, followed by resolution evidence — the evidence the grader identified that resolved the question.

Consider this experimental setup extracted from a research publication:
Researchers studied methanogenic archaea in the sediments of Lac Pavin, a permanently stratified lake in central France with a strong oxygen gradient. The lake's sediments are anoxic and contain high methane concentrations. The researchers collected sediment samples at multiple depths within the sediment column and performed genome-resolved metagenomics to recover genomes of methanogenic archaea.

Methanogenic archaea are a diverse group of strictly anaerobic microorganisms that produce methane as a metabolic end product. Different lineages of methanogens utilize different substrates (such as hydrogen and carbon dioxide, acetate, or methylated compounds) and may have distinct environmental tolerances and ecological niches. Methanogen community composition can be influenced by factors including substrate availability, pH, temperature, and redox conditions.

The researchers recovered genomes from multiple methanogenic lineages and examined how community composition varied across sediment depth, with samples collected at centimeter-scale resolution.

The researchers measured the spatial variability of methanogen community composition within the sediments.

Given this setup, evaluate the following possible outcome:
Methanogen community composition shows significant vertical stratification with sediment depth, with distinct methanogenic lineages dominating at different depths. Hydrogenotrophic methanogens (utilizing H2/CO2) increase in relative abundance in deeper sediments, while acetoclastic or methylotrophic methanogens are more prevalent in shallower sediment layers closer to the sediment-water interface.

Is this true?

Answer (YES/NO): NO